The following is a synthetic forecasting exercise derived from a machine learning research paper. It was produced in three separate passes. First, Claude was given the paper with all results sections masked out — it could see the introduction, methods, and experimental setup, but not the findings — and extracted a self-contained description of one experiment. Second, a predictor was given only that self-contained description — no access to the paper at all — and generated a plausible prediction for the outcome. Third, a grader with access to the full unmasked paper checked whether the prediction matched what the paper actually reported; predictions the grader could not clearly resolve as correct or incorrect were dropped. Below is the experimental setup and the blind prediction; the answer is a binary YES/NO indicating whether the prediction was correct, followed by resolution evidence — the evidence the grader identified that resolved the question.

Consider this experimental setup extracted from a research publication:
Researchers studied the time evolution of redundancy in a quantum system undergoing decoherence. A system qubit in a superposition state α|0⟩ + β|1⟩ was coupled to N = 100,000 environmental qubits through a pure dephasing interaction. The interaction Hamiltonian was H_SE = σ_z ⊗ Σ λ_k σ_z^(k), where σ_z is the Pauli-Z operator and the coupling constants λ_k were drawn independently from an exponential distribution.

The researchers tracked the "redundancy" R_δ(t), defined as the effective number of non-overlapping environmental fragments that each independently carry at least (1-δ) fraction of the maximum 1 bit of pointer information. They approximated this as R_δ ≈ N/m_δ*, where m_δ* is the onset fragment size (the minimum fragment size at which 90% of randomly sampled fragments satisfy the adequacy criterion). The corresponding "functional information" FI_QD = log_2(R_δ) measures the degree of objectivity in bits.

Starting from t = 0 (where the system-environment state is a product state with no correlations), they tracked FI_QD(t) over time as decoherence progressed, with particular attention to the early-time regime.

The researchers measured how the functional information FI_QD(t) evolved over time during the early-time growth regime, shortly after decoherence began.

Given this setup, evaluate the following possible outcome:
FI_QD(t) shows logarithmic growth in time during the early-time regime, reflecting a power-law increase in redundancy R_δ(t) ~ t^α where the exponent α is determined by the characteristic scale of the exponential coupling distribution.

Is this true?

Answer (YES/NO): NO